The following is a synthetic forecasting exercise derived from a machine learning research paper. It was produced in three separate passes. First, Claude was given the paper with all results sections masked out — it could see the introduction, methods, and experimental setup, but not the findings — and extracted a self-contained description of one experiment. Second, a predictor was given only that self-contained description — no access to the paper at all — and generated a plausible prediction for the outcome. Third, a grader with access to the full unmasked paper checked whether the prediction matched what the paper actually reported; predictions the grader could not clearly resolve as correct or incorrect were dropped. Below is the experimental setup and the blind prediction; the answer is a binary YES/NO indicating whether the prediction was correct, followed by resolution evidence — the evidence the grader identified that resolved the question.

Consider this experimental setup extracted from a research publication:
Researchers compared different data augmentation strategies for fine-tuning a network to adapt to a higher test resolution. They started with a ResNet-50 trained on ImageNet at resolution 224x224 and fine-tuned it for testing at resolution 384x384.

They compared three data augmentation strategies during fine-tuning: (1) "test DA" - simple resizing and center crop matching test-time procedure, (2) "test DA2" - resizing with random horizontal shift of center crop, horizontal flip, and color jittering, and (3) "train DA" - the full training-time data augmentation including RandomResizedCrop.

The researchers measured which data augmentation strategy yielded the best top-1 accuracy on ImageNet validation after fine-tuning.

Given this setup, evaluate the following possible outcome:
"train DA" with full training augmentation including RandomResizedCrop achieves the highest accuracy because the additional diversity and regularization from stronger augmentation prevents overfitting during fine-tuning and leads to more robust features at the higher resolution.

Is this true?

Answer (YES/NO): NO